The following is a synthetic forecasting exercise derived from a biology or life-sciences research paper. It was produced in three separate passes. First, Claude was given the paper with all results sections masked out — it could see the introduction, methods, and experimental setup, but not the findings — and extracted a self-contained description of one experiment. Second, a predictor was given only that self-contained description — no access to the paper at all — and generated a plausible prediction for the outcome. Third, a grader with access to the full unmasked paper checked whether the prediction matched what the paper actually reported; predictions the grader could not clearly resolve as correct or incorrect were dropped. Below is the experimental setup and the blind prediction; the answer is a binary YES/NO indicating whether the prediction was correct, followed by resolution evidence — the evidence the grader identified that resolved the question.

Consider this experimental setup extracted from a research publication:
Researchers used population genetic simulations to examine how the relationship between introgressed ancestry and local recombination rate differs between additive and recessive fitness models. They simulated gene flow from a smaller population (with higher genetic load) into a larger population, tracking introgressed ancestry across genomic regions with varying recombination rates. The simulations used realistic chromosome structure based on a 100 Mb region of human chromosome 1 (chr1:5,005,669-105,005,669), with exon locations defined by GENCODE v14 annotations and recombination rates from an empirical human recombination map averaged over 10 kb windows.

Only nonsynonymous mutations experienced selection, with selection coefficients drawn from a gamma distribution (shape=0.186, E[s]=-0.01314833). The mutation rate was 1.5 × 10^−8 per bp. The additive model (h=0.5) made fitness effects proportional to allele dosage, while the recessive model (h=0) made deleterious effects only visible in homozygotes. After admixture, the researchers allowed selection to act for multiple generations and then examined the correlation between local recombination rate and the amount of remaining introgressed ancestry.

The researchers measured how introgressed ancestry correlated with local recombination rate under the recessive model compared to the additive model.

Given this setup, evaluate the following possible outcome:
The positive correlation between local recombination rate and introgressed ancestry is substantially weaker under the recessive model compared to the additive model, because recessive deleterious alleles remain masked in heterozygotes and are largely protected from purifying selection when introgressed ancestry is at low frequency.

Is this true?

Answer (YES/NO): YES